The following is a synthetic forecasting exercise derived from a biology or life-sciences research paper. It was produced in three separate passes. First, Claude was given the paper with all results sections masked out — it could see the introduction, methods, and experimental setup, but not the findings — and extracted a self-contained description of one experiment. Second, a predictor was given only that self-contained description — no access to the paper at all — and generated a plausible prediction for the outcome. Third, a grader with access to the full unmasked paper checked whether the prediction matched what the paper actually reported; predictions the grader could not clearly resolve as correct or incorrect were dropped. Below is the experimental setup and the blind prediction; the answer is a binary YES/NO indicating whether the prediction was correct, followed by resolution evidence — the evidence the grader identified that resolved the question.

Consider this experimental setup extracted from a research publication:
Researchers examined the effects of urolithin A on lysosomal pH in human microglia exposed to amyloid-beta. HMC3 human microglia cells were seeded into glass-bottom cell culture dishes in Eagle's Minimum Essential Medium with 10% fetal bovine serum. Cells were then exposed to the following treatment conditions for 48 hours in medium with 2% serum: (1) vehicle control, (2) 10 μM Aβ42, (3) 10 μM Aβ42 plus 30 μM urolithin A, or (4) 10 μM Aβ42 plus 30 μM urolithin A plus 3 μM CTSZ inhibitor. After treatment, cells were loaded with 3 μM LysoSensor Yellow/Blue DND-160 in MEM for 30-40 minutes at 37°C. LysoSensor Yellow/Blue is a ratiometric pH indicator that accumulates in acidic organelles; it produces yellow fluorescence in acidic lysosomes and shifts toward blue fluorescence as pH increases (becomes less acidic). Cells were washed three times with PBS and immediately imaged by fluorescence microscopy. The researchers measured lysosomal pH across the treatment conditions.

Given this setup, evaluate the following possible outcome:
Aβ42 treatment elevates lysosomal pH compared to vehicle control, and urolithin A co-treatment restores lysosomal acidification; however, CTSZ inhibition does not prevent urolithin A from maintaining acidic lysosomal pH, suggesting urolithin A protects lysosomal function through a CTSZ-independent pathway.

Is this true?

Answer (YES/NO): NO